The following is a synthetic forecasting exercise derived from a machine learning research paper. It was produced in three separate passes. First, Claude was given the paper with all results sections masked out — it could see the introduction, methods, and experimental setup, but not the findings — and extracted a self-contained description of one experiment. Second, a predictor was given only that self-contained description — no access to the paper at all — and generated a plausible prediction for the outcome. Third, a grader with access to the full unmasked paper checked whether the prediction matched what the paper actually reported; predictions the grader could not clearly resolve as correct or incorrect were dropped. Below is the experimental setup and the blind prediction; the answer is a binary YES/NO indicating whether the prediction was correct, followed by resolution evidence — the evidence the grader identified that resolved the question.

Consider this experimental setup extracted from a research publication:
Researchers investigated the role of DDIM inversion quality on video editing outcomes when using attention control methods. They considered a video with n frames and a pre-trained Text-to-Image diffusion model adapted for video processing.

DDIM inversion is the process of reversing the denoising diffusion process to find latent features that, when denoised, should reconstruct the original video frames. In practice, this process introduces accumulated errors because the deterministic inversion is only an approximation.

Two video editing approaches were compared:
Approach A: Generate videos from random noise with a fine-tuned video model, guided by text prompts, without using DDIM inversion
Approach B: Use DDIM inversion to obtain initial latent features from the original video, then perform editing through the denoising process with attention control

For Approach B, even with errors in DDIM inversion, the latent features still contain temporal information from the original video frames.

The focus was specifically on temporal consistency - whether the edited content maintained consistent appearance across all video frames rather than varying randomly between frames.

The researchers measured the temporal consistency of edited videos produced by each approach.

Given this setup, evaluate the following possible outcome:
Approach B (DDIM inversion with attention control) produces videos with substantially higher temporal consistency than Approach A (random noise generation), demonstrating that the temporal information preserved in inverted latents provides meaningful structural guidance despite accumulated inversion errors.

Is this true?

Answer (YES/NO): YES